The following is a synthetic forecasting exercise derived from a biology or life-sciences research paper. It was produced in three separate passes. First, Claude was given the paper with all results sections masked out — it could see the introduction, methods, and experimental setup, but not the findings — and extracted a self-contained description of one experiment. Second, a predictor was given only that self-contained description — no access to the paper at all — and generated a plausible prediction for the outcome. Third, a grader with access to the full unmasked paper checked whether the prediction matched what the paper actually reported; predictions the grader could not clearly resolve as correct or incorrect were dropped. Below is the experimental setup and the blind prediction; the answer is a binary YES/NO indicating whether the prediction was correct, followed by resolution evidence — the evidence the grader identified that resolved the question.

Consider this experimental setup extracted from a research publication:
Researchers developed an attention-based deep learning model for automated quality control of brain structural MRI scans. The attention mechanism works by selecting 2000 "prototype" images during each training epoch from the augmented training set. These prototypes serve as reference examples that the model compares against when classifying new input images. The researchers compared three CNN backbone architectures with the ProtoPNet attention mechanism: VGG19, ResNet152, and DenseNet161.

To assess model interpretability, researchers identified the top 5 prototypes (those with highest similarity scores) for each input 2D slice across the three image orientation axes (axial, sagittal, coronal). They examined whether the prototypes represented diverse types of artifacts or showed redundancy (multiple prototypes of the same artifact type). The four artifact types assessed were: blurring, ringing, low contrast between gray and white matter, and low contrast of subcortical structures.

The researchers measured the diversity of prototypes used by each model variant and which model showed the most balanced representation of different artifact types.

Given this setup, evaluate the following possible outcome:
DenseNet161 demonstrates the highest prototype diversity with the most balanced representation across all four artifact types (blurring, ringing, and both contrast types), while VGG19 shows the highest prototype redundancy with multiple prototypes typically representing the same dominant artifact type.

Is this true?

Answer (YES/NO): NO